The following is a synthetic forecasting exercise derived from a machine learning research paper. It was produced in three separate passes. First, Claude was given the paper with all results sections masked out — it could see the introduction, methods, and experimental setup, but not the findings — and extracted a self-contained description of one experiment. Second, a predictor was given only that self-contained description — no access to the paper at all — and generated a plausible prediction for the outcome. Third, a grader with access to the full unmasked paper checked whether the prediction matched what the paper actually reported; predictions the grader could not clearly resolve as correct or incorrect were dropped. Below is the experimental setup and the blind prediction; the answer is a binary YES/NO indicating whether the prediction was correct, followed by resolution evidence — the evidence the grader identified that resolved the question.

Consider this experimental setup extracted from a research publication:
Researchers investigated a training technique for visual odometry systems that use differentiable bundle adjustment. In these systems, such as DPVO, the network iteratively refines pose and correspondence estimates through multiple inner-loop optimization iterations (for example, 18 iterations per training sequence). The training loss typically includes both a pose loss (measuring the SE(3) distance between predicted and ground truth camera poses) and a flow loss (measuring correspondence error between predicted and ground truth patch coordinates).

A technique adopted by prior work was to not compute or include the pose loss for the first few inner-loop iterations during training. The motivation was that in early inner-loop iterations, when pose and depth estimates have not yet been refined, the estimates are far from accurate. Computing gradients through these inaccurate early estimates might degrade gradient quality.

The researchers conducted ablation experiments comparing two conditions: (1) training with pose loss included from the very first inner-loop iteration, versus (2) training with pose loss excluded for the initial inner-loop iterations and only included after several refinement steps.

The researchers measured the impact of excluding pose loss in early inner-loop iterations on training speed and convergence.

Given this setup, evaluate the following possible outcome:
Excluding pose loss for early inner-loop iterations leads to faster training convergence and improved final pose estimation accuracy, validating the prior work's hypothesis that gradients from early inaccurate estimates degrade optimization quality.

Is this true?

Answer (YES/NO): NO